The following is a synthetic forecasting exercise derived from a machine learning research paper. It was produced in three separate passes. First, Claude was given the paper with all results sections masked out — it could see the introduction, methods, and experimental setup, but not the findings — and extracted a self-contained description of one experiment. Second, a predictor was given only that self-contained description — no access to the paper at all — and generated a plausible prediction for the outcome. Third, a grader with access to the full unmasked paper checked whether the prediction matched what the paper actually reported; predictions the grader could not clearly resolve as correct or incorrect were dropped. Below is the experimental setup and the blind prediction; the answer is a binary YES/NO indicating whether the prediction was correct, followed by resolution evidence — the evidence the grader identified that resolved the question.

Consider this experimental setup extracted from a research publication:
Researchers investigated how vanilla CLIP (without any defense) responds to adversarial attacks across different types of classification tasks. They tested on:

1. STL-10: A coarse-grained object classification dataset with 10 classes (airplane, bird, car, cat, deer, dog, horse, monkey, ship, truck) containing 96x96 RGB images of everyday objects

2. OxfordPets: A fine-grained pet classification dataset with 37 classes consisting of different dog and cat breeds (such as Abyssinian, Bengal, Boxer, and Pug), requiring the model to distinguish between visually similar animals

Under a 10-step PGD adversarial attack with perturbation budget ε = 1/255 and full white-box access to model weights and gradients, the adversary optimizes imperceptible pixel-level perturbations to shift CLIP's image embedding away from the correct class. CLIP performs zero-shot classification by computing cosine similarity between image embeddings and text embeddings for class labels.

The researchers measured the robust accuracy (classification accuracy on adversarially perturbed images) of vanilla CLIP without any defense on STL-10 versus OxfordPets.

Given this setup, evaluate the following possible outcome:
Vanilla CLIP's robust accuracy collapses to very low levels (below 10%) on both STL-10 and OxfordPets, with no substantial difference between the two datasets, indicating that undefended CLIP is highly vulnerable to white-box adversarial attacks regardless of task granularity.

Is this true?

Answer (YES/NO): NO